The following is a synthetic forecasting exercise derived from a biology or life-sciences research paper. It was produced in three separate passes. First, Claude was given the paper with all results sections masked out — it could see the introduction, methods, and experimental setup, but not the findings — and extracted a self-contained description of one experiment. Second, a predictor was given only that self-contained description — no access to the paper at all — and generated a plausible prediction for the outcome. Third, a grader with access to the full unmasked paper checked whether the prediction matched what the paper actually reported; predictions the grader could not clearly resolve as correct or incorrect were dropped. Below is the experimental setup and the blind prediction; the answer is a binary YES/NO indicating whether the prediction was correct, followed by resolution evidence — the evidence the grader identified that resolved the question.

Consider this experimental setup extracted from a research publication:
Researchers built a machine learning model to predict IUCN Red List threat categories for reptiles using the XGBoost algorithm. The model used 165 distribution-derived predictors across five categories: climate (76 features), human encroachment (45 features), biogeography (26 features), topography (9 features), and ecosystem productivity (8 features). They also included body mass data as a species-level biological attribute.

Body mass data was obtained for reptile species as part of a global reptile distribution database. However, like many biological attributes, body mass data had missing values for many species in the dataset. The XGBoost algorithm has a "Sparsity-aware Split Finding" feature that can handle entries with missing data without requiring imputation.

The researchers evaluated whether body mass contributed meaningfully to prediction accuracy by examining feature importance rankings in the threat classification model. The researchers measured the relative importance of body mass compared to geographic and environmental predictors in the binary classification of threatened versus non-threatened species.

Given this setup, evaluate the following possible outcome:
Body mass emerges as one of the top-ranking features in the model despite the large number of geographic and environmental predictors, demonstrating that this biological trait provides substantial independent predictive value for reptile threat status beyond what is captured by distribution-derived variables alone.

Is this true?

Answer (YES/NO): NO